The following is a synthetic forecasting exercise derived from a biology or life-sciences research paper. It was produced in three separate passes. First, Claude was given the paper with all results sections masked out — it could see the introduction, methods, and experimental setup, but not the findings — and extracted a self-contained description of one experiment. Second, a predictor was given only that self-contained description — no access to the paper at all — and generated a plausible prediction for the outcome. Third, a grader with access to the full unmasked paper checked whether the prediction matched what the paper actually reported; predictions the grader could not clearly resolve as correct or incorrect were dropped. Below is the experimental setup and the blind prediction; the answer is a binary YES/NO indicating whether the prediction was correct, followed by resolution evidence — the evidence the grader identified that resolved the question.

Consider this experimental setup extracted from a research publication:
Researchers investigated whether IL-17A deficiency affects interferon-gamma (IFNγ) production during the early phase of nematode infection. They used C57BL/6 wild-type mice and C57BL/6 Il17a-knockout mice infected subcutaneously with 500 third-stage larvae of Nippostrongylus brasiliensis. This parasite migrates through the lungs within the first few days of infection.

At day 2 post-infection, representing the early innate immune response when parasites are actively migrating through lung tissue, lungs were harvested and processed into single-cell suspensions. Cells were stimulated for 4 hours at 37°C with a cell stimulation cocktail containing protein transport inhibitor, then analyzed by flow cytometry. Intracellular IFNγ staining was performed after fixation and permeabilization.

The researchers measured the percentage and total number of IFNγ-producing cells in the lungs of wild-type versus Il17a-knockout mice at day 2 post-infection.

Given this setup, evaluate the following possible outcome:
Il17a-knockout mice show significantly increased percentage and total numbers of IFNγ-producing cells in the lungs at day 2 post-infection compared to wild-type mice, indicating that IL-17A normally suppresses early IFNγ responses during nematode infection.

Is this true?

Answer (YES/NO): YES